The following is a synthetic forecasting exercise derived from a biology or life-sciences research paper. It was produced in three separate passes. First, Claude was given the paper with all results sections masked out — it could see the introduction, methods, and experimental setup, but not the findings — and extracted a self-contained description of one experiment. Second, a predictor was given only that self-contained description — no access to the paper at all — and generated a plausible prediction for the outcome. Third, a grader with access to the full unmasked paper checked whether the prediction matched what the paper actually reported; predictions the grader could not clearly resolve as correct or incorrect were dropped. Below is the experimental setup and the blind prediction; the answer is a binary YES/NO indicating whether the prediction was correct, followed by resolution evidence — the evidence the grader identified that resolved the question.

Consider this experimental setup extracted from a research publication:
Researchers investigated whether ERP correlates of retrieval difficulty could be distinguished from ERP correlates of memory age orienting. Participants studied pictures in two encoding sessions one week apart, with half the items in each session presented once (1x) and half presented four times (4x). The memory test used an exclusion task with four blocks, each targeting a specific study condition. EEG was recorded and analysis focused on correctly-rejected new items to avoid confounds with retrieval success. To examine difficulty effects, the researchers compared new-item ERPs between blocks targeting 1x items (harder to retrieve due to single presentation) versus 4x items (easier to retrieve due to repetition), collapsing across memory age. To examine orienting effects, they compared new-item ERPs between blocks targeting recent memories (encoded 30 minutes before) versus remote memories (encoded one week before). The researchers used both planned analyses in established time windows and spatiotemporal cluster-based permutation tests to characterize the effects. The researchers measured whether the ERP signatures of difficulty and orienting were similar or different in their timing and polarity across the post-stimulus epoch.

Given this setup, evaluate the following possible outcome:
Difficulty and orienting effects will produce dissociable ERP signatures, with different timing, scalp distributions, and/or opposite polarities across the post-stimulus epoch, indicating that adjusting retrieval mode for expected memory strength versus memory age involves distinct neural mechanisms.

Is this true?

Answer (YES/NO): YES